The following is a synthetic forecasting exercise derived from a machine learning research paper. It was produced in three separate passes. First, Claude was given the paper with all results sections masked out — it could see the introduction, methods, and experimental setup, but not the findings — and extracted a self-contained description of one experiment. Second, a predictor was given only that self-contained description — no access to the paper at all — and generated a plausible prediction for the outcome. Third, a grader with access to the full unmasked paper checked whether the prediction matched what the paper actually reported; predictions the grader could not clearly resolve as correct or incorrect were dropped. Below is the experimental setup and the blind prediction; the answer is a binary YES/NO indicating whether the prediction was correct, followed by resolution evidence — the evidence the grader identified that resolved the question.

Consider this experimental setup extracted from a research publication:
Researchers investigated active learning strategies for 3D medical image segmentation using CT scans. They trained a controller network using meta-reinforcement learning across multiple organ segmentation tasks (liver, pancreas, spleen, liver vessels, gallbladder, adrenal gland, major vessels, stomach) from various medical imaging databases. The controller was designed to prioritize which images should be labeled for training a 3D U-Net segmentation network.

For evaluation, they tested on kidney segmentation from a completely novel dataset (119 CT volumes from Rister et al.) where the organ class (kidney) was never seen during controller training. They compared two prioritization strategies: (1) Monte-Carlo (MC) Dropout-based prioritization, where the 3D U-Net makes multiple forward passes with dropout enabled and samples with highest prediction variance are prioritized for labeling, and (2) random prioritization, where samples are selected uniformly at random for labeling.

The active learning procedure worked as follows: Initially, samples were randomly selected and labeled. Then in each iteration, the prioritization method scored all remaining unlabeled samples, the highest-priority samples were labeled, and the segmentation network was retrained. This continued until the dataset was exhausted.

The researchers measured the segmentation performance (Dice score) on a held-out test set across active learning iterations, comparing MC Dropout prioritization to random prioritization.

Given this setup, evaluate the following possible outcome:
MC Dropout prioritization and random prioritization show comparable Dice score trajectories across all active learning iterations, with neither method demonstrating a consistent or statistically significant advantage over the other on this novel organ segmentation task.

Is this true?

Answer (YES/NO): NO